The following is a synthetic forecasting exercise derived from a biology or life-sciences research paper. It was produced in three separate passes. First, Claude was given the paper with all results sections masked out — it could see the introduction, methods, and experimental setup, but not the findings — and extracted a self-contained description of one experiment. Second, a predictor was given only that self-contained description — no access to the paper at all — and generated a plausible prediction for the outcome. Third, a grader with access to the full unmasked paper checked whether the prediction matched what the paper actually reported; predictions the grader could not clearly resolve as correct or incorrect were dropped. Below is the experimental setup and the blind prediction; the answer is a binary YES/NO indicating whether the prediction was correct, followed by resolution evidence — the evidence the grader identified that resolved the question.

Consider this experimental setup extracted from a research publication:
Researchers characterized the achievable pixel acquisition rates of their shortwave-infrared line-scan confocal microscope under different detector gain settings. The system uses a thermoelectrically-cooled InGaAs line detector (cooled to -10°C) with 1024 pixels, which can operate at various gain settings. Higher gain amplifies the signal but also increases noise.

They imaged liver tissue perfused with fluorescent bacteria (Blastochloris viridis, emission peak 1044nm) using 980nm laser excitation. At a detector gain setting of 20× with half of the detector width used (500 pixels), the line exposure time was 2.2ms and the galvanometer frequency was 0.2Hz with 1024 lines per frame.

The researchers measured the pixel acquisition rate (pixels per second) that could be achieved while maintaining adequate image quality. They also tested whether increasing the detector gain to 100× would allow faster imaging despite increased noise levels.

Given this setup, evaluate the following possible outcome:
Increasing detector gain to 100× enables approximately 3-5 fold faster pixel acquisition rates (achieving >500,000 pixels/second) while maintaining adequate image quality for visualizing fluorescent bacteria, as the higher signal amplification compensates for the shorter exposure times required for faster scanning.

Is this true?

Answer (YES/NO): YES